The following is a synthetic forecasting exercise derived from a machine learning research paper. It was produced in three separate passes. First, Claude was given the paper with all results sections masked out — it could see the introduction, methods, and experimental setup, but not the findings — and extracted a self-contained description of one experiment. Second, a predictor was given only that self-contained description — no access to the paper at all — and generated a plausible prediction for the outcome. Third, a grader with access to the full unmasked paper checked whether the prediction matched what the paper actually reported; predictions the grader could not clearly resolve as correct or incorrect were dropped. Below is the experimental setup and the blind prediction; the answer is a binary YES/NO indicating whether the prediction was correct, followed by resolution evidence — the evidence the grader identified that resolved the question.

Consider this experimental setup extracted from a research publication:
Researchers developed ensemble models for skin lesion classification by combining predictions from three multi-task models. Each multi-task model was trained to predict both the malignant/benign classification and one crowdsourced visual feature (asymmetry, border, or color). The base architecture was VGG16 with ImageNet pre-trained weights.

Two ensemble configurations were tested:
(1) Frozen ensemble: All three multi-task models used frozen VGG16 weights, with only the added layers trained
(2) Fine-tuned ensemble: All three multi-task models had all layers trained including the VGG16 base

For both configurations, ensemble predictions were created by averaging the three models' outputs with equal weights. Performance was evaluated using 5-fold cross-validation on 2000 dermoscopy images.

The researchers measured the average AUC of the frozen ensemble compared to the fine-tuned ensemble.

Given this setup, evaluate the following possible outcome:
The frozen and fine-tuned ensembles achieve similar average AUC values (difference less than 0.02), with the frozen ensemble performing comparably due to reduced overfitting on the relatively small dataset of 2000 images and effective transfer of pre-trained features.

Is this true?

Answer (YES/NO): NO